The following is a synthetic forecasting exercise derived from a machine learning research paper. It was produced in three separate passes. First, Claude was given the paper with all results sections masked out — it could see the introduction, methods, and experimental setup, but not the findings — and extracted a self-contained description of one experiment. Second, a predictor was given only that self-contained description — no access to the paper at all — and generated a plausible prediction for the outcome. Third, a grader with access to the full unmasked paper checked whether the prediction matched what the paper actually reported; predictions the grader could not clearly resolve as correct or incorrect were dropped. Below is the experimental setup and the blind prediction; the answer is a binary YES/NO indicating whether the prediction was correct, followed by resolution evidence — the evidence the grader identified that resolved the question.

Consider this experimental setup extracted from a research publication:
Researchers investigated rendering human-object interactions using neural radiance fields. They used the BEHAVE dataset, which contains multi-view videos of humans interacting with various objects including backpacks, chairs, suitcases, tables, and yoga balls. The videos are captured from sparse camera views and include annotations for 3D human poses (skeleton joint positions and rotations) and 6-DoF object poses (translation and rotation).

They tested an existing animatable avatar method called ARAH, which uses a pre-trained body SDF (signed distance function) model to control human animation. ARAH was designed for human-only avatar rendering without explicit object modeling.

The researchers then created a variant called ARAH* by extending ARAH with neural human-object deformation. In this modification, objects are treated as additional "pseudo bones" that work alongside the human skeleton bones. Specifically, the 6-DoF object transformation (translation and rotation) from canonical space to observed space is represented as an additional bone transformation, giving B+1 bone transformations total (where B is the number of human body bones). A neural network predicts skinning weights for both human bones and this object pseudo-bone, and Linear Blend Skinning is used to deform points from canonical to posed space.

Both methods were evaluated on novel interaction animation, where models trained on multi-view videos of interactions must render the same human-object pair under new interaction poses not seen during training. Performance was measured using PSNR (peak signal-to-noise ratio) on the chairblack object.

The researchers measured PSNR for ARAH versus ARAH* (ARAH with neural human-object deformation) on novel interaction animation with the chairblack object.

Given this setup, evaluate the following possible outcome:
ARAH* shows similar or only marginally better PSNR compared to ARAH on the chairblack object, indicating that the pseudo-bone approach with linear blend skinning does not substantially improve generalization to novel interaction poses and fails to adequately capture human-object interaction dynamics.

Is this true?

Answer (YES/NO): NO